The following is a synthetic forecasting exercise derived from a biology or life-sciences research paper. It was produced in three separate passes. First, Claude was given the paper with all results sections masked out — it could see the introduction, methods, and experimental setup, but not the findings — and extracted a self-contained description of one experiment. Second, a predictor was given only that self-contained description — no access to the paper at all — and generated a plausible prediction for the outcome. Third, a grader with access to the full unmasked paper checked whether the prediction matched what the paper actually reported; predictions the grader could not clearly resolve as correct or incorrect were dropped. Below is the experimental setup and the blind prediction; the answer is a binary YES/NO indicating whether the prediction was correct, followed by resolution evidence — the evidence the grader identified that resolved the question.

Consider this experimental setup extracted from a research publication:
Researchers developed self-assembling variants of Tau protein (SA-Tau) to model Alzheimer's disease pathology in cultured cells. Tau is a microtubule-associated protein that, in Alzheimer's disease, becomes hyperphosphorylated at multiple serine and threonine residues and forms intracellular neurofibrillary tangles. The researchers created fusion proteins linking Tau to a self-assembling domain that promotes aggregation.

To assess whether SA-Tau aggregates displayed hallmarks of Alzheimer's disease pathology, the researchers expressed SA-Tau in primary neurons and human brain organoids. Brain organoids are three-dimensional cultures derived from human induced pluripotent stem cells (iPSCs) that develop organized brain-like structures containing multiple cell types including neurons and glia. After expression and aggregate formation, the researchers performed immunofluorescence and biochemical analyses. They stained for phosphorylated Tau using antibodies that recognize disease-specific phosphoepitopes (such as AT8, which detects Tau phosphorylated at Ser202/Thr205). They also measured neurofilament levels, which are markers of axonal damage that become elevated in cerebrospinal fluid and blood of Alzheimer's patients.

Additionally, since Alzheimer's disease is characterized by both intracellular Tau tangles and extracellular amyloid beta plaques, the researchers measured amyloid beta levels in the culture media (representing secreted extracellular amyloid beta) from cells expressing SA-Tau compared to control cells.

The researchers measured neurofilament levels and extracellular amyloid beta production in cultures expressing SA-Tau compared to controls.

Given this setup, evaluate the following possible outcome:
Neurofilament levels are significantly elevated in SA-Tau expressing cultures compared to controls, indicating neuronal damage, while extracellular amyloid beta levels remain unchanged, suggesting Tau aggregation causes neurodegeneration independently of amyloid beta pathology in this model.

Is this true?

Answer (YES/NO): NO